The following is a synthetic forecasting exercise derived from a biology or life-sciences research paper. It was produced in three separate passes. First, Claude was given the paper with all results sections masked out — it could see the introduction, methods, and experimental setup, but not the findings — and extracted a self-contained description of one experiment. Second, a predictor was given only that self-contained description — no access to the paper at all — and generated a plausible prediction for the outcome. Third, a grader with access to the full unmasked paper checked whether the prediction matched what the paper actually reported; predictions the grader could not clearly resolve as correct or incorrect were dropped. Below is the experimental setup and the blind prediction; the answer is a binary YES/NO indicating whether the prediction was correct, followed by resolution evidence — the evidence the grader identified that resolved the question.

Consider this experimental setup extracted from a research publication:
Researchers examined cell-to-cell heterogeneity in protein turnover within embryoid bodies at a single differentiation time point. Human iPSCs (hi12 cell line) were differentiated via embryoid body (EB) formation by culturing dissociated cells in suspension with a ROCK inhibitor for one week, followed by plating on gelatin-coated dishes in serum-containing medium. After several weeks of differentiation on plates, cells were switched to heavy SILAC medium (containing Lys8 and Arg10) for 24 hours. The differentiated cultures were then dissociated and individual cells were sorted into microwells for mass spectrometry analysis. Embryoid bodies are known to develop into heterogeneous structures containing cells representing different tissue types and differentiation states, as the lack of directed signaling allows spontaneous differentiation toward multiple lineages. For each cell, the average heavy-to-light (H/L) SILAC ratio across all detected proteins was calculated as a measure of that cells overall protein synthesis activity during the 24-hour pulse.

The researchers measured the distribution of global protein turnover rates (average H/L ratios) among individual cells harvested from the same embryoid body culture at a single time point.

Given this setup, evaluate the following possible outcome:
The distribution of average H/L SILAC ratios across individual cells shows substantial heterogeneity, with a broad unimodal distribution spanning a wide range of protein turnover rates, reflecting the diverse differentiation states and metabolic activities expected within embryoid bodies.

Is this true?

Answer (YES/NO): NO